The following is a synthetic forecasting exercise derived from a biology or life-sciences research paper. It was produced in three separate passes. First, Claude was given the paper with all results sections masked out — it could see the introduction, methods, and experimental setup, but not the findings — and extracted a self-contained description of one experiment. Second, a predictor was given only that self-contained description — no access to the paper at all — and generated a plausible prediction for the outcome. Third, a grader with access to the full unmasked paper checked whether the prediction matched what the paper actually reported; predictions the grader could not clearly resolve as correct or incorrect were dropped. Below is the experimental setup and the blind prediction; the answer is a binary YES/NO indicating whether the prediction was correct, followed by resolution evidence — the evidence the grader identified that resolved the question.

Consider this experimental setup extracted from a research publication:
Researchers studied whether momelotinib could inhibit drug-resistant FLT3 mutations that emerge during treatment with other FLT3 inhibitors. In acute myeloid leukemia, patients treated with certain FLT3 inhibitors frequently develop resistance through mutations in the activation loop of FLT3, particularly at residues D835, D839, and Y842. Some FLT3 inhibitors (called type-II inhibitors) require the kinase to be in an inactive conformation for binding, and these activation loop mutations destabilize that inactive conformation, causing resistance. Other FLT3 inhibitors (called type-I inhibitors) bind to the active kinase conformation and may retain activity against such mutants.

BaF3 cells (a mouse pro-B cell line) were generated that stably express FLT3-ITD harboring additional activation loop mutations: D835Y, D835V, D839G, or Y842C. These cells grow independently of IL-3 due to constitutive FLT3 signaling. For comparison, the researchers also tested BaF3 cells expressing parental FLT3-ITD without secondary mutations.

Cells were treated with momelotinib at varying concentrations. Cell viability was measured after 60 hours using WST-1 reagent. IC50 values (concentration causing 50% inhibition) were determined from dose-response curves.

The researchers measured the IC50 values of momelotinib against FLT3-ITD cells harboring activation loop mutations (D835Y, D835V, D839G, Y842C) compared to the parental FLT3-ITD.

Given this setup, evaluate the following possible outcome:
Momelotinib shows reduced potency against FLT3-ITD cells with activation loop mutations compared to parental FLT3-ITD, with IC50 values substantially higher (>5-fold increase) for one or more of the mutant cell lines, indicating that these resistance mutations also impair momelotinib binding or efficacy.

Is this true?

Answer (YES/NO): NO